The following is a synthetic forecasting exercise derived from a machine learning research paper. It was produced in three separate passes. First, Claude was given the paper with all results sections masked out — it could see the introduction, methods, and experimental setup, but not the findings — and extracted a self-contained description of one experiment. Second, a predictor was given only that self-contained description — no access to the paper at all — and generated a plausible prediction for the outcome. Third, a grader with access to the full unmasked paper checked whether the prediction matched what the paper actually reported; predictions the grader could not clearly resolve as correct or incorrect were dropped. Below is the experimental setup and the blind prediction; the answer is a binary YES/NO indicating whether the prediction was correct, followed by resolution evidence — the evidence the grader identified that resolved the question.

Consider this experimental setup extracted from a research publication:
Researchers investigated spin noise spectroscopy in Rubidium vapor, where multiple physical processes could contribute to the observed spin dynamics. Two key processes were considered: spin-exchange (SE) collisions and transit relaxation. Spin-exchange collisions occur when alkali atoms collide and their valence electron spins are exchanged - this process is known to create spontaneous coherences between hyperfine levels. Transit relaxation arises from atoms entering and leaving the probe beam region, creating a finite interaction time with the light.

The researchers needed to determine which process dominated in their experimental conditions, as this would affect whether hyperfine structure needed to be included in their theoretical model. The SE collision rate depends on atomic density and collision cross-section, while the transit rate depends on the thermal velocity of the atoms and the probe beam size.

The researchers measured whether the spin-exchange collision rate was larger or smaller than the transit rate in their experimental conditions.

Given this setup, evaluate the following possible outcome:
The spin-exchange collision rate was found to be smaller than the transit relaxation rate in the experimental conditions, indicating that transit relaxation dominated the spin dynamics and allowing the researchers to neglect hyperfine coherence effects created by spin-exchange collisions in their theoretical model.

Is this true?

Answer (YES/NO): YES